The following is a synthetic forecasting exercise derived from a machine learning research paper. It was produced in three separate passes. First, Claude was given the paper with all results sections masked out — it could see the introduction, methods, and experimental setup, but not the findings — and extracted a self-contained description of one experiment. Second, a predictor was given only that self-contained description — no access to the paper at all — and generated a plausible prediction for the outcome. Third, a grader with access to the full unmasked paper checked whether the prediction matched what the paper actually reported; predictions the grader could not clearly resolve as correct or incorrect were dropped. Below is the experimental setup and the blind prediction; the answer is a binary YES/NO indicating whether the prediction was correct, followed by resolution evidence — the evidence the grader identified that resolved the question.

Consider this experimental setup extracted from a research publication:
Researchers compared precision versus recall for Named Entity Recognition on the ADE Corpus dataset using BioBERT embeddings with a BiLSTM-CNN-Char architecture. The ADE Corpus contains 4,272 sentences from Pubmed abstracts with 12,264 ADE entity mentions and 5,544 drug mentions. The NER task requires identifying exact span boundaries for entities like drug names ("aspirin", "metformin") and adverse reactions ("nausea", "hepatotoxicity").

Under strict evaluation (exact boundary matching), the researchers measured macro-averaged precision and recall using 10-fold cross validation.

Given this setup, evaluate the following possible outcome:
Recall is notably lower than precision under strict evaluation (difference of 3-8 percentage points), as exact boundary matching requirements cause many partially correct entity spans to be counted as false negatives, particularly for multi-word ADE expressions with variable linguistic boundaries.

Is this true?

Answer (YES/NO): NO